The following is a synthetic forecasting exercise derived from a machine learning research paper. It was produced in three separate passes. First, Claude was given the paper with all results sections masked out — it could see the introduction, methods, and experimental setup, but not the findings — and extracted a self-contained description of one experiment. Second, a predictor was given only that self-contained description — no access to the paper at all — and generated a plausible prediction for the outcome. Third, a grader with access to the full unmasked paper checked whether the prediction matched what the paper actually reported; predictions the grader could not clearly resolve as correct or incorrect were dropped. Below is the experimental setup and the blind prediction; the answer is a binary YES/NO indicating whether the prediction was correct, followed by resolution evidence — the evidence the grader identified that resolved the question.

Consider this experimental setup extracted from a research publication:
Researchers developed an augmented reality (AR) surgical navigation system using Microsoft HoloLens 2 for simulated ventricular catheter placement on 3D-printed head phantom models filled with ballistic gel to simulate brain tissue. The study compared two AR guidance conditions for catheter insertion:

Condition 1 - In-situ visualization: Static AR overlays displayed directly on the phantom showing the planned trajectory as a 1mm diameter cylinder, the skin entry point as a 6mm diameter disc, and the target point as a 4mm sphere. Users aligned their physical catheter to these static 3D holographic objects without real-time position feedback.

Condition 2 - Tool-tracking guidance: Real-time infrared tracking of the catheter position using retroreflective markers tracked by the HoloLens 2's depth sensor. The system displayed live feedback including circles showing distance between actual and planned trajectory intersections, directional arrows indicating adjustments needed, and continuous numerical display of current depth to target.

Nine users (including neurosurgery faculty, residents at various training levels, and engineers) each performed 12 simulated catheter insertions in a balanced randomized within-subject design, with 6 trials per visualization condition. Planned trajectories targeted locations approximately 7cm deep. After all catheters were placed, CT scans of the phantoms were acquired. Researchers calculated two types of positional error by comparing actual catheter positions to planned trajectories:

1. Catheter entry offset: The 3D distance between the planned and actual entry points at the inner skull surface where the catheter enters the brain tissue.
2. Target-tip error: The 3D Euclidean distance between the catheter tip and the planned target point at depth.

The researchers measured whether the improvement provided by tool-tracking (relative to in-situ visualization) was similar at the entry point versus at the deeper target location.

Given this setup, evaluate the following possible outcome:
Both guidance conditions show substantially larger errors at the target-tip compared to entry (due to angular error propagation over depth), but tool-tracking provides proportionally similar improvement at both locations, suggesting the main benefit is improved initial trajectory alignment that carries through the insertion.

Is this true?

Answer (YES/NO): NO